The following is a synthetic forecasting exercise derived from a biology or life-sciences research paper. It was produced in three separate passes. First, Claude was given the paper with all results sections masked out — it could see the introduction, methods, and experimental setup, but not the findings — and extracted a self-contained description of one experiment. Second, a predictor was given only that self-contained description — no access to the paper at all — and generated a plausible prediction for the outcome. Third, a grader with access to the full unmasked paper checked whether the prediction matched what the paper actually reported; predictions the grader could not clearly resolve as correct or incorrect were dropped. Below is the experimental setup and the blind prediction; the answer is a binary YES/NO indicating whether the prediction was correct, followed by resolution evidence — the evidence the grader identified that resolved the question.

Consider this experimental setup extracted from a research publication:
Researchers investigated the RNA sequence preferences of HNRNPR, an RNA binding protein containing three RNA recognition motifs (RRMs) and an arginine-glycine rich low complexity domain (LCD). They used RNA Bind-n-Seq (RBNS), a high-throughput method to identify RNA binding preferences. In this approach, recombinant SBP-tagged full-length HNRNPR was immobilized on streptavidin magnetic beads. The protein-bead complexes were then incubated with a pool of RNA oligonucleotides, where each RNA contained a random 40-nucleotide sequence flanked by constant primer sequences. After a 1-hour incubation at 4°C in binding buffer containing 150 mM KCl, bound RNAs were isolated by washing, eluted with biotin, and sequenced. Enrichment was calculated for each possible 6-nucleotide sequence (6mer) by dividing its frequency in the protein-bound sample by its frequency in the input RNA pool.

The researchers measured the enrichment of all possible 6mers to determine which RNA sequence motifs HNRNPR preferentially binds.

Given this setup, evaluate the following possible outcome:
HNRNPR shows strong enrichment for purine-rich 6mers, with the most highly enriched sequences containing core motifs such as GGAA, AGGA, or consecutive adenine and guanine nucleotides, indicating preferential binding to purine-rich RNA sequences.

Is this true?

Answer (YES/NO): NO